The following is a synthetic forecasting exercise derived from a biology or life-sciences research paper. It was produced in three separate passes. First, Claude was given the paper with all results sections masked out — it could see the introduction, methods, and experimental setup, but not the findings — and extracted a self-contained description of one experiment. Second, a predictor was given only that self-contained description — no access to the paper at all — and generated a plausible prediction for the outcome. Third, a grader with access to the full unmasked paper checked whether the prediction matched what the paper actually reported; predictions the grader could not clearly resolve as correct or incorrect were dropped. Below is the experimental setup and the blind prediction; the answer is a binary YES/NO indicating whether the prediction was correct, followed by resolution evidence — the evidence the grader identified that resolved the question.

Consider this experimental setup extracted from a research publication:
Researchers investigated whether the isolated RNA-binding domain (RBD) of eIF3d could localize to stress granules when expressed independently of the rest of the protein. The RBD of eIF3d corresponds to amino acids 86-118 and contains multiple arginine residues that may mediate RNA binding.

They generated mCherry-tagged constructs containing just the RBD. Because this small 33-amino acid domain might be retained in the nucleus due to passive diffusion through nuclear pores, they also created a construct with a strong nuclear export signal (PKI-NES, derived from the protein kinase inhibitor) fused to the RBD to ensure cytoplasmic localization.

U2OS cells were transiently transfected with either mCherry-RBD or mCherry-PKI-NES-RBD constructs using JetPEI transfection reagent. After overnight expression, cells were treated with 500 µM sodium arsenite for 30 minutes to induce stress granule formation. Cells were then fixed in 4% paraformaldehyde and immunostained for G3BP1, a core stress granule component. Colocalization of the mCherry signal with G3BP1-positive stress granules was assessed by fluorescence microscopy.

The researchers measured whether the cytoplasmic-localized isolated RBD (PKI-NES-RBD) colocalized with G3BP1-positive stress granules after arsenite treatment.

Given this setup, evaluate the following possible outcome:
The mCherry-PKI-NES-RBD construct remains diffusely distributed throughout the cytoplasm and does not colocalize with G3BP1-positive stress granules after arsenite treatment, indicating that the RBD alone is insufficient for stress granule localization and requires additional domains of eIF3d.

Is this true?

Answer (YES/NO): NO